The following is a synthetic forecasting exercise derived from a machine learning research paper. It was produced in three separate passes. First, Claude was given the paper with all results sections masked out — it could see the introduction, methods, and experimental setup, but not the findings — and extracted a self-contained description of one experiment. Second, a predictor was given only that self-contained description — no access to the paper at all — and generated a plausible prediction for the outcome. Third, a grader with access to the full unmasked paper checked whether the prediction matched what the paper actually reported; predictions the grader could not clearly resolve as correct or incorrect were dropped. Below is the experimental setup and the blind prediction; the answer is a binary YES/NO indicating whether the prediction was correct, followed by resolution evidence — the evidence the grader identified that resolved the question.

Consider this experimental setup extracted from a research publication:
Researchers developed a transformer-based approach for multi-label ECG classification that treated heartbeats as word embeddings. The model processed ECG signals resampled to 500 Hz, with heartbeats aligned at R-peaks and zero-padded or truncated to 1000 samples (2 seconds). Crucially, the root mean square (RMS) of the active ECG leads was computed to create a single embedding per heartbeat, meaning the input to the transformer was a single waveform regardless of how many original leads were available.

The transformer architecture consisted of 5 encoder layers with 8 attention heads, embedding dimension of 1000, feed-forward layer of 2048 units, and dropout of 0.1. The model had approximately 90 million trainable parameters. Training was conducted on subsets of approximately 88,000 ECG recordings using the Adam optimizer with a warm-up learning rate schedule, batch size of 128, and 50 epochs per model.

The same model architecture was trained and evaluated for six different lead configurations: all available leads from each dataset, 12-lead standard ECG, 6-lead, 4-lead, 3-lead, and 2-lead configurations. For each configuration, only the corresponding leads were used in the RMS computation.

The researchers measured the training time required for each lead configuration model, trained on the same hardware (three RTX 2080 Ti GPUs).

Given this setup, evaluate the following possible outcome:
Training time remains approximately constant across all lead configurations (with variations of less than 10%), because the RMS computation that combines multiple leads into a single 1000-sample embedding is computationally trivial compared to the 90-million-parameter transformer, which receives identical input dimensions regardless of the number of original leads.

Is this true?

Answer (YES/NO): YES